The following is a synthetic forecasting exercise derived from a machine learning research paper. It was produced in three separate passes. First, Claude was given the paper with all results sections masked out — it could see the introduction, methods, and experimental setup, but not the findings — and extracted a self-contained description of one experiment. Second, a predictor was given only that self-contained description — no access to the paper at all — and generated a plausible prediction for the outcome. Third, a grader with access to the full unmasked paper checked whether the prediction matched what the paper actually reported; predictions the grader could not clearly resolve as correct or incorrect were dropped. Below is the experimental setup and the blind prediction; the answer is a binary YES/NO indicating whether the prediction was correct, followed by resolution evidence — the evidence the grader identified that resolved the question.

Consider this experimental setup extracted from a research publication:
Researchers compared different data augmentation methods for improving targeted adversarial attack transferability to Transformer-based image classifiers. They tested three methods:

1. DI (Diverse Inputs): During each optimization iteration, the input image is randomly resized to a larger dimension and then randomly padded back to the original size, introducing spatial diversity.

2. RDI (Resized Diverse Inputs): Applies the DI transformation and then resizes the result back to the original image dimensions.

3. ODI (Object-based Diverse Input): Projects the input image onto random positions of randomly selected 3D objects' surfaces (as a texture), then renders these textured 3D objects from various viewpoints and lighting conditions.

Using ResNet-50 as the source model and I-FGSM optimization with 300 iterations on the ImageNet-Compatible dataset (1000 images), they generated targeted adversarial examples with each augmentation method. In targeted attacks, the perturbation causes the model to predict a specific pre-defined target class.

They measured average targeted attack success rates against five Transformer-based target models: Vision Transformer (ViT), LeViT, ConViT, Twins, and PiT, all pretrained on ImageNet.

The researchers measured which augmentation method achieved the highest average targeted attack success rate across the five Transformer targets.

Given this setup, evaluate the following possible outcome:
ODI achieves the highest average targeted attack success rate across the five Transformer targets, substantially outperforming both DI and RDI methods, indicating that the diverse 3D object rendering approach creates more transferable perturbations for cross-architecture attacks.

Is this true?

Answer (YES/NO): YES